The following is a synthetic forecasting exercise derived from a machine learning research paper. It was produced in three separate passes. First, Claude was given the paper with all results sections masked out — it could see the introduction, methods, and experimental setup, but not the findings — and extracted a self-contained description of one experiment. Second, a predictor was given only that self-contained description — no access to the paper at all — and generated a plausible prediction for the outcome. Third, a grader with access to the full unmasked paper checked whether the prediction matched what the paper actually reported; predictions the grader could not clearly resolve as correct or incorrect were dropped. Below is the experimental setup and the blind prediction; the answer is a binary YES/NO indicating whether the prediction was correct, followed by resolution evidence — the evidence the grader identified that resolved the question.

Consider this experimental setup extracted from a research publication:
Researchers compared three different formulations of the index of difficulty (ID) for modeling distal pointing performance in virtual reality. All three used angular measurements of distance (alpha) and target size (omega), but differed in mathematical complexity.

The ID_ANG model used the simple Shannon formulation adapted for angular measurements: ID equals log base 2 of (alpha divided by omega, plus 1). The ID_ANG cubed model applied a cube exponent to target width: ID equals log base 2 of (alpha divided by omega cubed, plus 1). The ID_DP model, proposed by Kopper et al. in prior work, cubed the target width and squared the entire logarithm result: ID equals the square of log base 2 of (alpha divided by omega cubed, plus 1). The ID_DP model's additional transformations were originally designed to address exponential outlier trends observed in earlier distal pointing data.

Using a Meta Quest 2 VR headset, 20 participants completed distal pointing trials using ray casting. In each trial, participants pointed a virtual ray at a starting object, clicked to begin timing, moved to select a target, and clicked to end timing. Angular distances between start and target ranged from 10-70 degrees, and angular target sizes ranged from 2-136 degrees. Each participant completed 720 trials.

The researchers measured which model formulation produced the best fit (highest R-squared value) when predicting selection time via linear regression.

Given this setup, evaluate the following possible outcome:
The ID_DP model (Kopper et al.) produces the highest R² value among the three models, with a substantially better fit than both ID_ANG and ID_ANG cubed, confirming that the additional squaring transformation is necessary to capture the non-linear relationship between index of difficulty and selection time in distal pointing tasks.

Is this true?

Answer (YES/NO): NO